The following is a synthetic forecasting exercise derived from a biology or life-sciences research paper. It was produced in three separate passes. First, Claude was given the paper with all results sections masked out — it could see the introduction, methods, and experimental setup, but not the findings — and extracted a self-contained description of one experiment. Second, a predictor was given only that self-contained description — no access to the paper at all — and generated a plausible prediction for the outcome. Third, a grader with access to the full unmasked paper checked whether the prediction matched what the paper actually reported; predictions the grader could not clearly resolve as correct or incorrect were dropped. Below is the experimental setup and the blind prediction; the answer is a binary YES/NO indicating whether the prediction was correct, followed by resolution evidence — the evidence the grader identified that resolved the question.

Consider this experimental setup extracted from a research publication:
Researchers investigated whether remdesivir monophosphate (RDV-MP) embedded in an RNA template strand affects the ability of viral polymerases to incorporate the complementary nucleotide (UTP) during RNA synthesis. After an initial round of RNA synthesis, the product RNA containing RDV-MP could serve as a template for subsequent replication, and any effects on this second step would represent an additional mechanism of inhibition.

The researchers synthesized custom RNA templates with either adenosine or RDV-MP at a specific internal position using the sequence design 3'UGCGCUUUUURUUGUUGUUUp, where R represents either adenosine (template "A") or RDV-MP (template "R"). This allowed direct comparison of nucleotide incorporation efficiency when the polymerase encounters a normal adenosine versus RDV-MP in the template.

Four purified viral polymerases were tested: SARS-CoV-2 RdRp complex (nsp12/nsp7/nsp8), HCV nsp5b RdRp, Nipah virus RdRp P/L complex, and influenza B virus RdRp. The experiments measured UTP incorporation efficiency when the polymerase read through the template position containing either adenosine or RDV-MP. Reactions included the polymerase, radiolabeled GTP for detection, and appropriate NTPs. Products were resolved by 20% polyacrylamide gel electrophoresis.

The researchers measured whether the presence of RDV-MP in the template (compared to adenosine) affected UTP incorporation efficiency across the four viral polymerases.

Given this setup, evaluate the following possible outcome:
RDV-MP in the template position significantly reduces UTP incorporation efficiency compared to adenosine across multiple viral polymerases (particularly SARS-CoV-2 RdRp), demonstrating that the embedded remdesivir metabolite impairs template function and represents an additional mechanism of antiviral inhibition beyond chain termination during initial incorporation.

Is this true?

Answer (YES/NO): YES